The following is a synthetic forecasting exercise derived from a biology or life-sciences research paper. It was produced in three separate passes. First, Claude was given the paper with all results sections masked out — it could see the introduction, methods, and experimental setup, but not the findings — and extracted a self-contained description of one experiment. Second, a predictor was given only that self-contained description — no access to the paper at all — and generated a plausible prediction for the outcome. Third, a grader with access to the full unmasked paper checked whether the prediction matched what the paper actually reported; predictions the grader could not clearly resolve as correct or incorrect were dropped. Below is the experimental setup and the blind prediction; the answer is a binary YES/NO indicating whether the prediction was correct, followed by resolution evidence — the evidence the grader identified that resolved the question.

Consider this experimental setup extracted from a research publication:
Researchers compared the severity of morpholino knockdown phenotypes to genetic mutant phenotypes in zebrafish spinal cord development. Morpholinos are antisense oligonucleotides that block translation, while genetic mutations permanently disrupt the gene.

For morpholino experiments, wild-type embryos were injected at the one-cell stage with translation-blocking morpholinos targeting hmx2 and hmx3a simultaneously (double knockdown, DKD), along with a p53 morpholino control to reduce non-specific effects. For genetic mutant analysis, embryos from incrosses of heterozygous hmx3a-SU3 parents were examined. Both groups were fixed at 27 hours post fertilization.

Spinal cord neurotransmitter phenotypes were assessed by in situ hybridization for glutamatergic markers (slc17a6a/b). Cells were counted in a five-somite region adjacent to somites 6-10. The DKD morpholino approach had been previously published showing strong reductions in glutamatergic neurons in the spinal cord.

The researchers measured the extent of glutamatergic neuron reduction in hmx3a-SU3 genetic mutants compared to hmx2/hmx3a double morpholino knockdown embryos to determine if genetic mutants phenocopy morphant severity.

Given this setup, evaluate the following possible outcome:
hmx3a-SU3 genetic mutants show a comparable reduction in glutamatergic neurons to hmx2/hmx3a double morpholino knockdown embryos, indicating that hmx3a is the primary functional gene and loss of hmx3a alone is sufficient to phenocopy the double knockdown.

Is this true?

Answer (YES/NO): NO